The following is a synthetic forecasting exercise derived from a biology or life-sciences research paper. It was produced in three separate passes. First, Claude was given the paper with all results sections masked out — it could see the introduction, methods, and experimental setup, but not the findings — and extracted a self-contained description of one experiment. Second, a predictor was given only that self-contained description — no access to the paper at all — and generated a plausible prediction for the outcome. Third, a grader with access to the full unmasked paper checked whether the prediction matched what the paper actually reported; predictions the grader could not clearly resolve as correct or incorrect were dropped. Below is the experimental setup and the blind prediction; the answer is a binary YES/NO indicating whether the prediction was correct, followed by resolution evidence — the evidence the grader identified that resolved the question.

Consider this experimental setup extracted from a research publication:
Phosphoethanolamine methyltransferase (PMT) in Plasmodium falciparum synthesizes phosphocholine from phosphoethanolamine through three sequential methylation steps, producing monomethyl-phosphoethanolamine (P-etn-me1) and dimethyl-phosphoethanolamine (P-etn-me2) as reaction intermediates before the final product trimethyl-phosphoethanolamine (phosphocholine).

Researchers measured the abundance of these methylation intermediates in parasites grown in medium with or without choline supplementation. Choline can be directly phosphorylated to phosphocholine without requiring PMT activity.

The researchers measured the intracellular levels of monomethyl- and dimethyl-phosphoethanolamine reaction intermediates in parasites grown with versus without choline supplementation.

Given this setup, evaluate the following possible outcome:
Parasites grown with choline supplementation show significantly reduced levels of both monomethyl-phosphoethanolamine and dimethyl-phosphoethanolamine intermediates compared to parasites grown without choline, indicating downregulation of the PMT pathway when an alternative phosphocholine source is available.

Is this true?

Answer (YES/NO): YES